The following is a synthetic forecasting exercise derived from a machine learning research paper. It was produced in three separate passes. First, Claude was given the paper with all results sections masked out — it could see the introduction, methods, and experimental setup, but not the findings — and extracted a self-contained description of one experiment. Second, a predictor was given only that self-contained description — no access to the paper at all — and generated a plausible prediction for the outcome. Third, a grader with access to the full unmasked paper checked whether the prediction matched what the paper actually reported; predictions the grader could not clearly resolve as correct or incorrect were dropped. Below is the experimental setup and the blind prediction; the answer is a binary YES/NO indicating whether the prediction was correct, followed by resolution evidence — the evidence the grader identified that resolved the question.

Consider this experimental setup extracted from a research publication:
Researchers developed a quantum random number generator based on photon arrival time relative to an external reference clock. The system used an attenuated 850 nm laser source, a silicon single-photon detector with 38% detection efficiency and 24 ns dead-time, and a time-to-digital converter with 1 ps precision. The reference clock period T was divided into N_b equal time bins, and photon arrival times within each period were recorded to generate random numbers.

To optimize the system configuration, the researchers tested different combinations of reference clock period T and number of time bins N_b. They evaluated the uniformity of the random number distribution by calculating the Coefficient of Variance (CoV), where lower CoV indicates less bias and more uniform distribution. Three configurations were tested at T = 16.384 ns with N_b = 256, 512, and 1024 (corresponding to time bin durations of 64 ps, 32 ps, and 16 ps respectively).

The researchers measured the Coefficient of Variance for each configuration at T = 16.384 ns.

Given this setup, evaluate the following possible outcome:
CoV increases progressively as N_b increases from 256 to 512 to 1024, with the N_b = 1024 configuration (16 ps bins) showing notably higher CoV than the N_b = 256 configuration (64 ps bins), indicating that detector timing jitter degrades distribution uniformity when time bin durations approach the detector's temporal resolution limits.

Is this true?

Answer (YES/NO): YES